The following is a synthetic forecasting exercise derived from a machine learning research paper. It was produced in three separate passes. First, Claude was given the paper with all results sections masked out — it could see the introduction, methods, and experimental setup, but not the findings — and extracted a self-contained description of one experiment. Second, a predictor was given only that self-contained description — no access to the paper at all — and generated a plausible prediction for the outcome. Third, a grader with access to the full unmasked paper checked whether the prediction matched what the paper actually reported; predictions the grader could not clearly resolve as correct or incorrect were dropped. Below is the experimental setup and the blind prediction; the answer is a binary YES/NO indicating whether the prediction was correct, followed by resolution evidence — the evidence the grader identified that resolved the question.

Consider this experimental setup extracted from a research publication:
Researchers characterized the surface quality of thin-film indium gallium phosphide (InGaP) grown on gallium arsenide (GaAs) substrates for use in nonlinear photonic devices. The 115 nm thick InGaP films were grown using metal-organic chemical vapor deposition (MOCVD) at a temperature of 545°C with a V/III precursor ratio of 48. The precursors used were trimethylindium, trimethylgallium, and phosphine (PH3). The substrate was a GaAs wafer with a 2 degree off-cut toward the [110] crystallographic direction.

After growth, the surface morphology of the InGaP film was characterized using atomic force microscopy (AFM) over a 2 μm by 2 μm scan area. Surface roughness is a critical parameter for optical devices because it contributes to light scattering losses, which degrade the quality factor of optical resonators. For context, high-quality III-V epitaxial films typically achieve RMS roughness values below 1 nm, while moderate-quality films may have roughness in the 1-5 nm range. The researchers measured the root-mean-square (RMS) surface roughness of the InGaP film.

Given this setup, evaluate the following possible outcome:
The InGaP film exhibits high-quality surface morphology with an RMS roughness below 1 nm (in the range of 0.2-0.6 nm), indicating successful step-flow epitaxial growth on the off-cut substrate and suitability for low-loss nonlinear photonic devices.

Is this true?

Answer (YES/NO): YES